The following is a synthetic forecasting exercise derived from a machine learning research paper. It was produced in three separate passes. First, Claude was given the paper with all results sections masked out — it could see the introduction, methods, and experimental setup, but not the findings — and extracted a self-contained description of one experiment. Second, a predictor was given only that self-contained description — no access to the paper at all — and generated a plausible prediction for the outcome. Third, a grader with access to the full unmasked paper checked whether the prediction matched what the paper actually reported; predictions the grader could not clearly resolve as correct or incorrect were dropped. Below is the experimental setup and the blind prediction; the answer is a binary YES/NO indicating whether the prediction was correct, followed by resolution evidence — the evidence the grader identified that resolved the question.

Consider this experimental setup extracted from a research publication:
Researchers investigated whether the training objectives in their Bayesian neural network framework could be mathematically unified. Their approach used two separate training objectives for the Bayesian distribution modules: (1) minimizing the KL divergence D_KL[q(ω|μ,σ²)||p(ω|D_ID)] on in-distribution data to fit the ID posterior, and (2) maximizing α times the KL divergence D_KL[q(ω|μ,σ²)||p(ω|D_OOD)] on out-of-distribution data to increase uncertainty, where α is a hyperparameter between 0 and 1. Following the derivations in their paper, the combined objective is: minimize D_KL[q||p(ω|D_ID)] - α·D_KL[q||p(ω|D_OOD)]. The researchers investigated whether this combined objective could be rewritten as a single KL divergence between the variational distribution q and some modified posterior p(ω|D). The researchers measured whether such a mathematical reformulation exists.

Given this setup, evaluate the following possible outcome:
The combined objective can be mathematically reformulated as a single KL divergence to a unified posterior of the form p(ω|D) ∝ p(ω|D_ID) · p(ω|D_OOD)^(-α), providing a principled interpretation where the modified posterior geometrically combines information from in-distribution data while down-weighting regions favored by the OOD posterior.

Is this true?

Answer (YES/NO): NO